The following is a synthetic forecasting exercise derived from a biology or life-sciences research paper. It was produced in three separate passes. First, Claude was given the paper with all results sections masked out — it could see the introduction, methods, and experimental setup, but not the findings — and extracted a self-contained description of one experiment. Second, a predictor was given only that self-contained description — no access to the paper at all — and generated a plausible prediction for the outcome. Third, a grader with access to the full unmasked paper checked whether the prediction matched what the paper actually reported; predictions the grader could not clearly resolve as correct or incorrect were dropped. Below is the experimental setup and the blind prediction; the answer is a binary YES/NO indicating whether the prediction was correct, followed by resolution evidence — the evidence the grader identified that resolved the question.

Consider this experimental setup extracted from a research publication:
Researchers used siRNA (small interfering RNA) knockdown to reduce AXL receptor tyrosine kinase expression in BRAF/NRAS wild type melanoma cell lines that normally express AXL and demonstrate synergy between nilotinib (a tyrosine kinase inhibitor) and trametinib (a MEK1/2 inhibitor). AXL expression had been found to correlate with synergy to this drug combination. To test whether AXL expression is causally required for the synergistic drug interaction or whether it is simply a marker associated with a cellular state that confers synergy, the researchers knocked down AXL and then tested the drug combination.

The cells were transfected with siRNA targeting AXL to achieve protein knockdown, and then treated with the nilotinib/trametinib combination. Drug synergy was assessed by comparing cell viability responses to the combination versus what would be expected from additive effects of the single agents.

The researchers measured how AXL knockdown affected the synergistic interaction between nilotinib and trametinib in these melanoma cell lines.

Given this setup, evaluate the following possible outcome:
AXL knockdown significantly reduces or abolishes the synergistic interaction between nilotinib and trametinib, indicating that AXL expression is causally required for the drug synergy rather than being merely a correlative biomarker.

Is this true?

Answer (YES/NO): NO